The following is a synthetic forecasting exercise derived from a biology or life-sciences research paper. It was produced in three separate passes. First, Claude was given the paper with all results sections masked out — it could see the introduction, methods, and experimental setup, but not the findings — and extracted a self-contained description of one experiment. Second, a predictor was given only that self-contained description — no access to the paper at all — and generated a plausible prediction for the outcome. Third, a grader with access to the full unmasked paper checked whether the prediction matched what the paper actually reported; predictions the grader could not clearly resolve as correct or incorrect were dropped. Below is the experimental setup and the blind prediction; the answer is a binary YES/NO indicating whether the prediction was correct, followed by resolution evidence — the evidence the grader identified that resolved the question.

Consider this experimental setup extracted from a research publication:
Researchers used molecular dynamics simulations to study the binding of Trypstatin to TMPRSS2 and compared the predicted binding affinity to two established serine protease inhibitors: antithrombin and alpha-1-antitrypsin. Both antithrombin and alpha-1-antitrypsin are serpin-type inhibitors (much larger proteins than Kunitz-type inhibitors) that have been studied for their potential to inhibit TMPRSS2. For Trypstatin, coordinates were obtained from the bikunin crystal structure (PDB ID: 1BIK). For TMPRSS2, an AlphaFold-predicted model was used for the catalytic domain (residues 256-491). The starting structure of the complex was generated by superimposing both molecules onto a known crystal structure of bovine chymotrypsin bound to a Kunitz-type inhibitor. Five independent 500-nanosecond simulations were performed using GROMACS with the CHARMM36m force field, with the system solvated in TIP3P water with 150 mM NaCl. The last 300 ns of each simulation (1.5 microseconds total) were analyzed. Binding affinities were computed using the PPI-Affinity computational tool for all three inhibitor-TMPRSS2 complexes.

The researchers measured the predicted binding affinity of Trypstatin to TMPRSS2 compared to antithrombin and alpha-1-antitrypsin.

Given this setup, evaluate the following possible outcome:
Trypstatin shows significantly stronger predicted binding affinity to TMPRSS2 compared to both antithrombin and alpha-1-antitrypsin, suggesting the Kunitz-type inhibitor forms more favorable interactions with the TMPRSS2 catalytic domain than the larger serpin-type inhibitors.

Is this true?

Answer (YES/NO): YES